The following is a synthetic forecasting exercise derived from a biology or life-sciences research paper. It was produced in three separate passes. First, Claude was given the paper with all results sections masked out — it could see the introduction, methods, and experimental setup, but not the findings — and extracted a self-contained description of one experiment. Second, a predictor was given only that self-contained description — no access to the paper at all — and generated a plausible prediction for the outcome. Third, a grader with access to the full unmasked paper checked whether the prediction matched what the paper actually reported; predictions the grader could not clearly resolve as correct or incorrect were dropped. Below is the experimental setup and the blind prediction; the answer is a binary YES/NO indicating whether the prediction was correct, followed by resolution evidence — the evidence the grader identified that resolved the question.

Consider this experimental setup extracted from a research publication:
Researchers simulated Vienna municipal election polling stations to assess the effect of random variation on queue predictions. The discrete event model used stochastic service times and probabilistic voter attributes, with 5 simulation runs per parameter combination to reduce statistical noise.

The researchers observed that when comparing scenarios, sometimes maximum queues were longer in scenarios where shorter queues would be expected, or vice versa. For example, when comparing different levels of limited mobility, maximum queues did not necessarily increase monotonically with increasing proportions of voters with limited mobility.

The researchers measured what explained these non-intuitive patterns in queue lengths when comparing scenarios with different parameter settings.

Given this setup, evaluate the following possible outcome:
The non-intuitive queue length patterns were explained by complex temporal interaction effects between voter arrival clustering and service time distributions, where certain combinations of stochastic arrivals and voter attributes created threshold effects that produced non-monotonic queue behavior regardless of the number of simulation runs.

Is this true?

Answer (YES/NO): NO